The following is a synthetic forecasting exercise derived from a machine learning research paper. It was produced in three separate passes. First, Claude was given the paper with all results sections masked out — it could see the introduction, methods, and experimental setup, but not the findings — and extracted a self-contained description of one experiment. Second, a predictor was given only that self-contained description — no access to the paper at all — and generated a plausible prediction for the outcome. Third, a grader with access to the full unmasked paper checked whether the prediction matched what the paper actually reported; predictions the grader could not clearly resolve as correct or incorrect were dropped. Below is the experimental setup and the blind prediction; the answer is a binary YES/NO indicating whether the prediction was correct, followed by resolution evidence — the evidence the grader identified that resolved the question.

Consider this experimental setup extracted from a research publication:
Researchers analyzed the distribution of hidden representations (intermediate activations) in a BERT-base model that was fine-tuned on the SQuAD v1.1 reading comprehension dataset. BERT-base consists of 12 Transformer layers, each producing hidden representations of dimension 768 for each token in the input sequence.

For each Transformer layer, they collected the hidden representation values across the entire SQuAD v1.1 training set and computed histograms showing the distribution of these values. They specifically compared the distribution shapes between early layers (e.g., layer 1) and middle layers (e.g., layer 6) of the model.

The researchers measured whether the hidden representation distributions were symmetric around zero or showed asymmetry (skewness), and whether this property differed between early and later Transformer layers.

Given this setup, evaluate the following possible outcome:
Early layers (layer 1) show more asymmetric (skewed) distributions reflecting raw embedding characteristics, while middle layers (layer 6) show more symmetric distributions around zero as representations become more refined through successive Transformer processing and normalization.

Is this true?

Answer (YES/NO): YES